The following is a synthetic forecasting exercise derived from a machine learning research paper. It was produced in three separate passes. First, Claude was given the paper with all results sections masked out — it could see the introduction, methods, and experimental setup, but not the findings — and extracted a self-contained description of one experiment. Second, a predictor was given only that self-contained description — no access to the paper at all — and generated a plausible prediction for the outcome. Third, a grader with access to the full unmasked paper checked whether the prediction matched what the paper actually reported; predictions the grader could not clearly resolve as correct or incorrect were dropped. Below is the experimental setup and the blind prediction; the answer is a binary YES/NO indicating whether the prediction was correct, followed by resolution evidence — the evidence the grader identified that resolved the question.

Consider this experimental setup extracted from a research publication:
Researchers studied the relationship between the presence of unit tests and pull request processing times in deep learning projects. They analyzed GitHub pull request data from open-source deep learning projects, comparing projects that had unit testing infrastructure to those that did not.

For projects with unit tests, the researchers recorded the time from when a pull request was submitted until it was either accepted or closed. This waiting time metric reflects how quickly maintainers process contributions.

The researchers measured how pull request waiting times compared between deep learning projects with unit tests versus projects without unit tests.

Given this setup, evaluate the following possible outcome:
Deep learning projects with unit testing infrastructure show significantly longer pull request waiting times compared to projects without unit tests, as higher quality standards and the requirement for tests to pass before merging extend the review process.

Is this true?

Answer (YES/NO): NO